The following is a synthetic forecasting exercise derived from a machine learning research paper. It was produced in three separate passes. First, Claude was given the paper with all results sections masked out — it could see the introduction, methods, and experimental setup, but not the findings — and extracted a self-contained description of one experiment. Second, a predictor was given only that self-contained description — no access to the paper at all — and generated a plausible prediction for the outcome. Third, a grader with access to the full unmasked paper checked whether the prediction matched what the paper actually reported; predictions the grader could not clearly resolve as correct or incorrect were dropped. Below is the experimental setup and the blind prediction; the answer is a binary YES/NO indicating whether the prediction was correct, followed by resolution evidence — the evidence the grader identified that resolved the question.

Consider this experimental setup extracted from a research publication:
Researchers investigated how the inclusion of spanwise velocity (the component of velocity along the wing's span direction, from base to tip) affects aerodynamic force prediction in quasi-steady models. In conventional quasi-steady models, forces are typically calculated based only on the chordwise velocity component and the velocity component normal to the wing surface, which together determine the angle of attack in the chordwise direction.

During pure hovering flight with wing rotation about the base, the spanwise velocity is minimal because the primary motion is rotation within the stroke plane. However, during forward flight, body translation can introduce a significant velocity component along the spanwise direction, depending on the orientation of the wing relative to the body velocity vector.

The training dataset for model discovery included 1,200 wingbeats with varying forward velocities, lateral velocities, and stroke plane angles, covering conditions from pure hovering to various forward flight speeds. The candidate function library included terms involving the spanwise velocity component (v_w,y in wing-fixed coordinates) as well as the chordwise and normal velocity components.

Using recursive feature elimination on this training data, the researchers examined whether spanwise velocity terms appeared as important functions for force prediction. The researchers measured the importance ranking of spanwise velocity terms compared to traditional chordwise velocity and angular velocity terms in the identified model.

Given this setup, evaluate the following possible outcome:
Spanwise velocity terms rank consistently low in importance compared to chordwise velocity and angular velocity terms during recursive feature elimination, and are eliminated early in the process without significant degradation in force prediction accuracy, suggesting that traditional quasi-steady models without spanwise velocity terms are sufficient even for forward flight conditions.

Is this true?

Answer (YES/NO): NO